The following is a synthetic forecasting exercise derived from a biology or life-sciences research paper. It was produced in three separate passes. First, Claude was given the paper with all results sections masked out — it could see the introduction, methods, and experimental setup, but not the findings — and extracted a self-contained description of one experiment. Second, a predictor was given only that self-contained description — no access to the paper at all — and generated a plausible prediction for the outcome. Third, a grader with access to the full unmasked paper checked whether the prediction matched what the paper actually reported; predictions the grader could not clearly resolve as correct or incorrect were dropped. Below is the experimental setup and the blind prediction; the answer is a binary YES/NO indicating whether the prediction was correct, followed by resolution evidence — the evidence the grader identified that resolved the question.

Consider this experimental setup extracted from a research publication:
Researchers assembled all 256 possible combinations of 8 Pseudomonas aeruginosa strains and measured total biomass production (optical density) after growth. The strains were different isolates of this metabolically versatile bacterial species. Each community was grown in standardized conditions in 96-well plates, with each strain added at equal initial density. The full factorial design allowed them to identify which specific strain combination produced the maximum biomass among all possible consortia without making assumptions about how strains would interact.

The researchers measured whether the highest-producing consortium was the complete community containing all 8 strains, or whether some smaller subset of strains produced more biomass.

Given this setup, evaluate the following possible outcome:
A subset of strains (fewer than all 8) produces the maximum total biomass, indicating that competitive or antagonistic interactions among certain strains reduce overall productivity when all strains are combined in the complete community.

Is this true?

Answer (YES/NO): YES